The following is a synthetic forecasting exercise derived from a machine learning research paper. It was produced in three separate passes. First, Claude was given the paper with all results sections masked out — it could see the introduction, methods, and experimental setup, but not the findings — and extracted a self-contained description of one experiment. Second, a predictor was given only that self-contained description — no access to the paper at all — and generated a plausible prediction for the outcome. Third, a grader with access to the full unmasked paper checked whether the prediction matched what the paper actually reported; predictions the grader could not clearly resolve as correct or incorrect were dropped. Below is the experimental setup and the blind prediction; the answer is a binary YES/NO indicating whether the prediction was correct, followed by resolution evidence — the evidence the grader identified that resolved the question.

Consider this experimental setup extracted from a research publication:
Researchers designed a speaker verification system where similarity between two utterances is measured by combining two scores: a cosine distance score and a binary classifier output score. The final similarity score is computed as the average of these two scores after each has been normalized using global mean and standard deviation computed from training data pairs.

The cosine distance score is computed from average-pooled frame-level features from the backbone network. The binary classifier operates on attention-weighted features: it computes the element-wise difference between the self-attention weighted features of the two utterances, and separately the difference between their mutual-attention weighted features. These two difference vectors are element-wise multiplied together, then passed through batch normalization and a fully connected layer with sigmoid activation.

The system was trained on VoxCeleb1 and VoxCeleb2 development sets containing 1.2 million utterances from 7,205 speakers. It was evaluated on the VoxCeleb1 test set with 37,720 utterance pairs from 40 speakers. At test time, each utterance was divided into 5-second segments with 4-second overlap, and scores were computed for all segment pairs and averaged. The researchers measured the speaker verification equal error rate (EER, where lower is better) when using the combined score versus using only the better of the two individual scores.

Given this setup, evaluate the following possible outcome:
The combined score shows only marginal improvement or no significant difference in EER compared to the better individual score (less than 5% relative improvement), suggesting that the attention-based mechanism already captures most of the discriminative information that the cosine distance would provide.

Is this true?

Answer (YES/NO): NO